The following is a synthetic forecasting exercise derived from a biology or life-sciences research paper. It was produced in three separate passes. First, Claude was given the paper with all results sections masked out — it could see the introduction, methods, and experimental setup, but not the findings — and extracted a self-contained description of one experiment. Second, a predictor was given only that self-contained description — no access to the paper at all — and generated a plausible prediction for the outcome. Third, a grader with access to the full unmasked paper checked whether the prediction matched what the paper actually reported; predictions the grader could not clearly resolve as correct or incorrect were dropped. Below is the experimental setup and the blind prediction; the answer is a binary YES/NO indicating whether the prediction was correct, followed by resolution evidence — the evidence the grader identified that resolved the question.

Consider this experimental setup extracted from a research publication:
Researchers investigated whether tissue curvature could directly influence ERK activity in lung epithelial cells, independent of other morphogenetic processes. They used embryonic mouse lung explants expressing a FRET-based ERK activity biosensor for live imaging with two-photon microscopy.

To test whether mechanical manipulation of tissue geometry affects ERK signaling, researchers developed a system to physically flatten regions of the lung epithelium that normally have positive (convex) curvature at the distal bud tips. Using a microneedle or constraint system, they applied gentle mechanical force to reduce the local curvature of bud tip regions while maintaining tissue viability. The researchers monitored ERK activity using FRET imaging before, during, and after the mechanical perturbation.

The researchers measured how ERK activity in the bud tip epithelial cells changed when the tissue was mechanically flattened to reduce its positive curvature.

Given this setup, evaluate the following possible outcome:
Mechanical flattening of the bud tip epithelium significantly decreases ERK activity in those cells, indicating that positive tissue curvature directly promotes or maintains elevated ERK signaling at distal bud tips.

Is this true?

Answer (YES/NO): YES